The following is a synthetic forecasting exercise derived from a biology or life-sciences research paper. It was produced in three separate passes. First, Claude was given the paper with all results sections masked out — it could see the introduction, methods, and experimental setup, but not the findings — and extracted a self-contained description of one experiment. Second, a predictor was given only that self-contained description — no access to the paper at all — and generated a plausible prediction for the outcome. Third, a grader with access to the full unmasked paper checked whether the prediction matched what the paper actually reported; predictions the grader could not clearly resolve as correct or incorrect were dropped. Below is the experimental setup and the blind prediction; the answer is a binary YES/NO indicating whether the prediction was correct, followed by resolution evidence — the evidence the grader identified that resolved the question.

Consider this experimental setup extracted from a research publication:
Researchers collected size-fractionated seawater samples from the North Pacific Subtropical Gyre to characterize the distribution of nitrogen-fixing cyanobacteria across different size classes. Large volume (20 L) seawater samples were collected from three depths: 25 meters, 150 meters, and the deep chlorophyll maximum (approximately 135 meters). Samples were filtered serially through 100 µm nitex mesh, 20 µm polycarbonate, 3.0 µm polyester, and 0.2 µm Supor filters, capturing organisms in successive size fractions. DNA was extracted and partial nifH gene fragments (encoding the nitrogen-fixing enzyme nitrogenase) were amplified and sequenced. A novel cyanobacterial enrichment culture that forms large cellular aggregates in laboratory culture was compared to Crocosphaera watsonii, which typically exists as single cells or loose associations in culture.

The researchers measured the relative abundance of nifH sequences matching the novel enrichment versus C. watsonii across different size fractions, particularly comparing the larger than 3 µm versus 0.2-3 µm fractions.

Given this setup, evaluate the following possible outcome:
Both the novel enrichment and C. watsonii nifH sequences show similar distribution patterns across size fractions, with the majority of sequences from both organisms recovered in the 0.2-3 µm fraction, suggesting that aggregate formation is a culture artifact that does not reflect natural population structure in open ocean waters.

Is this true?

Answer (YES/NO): NO